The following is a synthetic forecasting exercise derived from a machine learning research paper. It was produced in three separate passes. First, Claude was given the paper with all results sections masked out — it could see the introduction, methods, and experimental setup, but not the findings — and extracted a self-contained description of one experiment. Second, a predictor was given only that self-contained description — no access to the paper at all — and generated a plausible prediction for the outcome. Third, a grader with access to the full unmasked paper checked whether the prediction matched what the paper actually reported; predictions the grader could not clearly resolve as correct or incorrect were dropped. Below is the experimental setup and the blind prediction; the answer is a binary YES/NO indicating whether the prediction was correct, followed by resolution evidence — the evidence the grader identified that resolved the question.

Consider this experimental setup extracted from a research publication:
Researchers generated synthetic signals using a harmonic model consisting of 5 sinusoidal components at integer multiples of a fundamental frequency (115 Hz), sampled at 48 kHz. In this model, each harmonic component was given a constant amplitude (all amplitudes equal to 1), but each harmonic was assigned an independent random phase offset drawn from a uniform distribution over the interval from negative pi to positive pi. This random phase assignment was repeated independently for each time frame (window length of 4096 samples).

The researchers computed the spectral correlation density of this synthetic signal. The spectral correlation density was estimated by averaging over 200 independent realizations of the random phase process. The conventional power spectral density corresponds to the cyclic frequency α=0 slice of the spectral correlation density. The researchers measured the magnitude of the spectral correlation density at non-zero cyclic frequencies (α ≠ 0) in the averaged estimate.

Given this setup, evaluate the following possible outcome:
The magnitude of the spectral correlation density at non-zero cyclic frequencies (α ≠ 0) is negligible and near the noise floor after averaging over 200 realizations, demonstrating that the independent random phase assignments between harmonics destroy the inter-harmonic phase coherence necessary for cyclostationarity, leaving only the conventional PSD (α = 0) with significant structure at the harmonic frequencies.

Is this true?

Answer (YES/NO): YES